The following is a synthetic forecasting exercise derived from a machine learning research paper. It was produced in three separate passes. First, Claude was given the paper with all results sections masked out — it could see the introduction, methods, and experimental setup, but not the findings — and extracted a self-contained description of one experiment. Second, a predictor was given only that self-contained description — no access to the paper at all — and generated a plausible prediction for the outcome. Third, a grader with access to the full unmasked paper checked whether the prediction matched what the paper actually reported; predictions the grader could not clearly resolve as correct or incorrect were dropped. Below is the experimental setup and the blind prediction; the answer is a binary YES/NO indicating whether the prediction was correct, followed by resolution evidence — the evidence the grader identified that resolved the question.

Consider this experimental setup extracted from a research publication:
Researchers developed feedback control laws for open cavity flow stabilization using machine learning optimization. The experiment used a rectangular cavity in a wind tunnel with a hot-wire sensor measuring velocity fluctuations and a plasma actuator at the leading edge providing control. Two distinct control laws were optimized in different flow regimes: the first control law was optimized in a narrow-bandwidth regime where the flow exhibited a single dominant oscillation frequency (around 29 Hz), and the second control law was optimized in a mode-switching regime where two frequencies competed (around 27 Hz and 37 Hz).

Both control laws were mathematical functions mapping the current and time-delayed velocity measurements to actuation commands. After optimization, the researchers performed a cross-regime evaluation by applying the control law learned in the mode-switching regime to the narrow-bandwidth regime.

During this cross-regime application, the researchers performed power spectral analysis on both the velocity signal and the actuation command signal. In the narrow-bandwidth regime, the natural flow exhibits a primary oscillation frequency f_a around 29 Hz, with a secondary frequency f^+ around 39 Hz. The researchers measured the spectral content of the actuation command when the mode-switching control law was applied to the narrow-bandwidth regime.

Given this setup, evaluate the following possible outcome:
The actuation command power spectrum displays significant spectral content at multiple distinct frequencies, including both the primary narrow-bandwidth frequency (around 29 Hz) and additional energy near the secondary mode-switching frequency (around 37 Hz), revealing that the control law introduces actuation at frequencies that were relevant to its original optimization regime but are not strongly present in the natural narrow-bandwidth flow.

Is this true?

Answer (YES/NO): NO